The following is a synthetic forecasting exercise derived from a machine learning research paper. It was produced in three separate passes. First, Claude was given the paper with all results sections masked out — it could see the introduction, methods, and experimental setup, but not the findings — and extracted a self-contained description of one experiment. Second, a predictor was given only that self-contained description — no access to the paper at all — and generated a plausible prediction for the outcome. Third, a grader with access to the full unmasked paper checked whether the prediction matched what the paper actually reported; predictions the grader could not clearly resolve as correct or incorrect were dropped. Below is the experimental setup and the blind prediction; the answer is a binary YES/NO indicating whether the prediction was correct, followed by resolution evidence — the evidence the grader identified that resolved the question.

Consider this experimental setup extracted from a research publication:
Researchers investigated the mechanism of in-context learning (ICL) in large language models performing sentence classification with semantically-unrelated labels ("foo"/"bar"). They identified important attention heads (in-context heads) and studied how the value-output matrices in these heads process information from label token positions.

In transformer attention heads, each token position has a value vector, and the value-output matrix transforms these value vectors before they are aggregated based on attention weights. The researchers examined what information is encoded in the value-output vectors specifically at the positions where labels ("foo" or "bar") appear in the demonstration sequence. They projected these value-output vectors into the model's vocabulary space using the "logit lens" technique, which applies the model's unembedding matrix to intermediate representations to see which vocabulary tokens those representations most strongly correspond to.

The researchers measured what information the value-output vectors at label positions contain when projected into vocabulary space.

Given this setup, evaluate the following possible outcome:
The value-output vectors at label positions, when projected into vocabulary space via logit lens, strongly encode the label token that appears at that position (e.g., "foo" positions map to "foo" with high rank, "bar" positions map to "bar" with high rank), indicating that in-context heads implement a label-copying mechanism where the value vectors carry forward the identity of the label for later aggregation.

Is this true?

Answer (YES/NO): YES